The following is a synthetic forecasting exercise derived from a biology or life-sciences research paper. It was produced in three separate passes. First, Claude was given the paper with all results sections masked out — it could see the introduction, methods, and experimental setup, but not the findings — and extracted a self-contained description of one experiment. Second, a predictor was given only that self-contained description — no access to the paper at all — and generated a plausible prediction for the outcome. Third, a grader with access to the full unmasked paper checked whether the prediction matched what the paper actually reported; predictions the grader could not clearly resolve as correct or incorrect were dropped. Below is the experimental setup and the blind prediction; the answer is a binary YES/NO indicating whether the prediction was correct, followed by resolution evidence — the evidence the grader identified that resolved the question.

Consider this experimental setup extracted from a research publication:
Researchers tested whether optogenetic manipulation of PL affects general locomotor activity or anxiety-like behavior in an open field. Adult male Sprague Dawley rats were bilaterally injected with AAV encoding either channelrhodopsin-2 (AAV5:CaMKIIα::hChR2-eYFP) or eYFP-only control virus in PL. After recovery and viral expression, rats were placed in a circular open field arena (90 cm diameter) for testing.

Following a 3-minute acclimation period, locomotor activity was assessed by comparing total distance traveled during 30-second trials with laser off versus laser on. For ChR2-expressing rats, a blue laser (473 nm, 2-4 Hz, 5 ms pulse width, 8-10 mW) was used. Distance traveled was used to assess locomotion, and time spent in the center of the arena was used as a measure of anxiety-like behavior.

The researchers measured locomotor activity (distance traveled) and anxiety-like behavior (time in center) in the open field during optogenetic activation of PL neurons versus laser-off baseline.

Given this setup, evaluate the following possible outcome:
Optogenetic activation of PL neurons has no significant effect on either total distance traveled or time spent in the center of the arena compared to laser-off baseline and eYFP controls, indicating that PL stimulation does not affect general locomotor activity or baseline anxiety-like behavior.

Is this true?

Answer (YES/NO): YES